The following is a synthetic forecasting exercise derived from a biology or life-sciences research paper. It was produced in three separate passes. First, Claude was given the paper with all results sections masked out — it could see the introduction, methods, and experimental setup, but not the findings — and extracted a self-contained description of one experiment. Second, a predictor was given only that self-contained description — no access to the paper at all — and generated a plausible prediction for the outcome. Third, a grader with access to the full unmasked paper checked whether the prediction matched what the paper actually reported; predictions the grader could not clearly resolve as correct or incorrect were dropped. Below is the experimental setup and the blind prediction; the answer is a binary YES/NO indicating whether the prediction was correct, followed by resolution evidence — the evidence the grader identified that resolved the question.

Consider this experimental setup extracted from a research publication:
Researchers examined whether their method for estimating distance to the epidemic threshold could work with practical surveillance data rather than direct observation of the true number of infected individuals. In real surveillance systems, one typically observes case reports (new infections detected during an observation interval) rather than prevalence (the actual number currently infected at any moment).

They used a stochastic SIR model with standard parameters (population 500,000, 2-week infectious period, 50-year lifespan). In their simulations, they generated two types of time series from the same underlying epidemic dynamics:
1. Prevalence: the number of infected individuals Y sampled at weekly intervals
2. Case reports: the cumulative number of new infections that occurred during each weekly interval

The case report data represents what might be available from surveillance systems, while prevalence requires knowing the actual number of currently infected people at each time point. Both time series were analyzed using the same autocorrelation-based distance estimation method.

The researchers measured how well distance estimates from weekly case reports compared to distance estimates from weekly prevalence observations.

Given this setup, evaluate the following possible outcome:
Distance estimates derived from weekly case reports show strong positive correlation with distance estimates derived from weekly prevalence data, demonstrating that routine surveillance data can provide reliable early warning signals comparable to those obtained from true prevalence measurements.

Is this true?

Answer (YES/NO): NO